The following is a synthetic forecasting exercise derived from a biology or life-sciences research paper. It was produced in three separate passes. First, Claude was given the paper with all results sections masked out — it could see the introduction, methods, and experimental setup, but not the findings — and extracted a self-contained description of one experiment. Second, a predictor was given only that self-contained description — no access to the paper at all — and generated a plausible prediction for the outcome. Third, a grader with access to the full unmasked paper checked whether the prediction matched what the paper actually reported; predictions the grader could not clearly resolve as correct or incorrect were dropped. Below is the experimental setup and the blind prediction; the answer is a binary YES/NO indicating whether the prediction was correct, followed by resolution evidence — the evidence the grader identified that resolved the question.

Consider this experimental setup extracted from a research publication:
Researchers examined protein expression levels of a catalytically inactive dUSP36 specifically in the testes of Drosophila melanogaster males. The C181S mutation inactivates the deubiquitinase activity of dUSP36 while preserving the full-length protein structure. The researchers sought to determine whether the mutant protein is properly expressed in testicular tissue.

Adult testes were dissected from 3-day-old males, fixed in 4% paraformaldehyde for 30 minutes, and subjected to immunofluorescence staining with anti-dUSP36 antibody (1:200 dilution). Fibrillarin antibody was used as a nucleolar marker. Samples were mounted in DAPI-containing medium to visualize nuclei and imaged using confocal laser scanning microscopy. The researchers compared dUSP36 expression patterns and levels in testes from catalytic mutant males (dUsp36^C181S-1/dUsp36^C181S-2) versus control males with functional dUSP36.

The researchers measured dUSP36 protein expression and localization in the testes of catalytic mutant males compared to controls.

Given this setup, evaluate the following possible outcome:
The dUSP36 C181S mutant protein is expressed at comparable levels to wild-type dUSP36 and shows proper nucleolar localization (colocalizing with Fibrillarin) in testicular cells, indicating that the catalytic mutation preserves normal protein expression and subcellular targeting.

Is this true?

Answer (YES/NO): NO